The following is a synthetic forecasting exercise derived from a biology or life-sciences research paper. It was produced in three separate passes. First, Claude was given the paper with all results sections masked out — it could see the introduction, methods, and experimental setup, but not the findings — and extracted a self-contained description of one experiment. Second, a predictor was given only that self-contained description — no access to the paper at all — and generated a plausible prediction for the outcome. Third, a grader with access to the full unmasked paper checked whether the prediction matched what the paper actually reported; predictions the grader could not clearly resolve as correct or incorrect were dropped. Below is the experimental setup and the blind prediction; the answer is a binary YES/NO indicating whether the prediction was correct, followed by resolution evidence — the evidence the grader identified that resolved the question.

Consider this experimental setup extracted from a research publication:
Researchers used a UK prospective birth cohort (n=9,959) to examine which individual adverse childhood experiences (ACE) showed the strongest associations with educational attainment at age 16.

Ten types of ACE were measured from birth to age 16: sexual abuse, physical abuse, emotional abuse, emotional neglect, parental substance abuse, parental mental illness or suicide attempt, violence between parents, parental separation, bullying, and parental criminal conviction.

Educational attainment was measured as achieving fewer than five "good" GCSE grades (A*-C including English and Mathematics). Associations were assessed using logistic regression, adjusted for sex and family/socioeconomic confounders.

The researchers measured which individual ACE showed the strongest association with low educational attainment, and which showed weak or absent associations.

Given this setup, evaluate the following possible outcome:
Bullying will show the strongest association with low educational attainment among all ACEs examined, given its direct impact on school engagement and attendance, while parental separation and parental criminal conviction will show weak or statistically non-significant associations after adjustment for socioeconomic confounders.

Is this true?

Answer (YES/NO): NO